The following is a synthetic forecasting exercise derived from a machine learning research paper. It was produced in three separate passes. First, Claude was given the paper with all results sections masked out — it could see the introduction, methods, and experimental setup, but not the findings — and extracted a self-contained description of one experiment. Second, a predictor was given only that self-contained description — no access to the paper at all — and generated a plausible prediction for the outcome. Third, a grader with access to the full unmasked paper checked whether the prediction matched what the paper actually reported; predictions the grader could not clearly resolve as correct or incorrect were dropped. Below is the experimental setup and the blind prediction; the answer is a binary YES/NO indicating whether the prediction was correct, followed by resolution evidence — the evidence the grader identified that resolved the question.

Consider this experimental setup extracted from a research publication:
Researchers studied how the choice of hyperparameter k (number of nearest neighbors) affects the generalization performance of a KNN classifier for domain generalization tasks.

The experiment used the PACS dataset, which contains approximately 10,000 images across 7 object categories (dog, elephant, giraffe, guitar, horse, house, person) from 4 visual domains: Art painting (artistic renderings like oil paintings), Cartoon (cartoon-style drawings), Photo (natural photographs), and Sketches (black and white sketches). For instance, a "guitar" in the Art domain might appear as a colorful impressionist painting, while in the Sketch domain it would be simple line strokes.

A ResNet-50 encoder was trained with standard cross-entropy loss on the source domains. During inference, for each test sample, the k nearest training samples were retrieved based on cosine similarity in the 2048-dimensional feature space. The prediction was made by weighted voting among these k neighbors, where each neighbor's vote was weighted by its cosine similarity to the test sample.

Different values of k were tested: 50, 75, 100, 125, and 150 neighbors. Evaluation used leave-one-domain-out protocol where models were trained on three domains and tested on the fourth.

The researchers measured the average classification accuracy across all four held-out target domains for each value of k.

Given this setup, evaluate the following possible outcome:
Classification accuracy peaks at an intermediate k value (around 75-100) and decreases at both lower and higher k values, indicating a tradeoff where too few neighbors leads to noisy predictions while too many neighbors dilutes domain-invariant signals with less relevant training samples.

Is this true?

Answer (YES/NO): NO